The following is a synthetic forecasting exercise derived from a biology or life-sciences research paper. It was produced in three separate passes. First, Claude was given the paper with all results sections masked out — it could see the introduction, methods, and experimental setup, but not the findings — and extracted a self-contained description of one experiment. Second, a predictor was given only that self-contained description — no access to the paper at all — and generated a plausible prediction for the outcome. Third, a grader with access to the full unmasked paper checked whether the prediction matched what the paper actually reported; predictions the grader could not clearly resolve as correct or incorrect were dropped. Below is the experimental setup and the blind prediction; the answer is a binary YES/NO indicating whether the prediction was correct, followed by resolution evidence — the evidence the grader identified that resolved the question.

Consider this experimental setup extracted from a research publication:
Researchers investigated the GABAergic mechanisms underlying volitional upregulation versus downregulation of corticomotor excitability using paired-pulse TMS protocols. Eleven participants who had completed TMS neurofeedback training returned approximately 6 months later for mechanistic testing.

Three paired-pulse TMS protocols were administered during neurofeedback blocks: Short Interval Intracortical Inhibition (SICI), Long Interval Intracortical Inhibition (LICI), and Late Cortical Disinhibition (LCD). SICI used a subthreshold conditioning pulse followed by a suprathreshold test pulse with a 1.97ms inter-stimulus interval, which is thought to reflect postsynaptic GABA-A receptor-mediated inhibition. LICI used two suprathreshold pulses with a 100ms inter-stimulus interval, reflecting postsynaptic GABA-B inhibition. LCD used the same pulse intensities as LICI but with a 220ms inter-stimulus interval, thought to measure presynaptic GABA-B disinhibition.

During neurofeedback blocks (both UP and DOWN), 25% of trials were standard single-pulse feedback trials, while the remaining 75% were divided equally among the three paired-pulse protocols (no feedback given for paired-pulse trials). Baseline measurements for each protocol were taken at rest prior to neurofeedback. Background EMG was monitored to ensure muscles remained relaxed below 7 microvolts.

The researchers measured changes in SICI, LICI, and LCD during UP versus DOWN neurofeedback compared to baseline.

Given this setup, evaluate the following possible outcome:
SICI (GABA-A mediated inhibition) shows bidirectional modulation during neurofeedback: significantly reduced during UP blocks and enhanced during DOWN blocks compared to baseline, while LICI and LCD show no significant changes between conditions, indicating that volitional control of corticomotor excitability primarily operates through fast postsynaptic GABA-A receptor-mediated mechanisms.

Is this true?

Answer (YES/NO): NO